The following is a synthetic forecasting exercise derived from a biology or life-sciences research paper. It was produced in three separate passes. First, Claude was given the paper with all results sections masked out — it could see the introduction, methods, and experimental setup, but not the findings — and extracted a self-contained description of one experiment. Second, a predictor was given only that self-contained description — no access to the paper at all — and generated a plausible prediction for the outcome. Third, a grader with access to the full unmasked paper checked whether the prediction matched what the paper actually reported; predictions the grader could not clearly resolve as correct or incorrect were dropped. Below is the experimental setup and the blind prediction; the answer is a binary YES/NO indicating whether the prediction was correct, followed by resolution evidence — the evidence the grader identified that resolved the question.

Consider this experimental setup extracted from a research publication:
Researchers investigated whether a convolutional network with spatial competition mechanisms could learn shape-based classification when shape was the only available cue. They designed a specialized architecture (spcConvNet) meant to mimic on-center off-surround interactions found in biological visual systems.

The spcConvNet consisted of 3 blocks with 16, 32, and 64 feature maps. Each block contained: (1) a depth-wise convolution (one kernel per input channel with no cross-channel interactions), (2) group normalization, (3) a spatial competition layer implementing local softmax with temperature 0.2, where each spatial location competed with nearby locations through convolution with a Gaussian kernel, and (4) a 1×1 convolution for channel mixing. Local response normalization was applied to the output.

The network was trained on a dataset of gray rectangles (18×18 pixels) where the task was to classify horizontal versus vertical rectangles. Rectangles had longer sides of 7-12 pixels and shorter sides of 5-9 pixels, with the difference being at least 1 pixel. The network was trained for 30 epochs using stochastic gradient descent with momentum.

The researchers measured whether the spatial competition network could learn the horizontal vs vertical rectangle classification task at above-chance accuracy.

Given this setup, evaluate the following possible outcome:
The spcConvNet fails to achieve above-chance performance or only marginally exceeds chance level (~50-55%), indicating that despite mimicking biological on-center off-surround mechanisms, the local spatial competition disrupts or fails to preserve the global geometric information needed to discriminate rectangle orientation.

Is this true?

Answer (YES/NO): NO